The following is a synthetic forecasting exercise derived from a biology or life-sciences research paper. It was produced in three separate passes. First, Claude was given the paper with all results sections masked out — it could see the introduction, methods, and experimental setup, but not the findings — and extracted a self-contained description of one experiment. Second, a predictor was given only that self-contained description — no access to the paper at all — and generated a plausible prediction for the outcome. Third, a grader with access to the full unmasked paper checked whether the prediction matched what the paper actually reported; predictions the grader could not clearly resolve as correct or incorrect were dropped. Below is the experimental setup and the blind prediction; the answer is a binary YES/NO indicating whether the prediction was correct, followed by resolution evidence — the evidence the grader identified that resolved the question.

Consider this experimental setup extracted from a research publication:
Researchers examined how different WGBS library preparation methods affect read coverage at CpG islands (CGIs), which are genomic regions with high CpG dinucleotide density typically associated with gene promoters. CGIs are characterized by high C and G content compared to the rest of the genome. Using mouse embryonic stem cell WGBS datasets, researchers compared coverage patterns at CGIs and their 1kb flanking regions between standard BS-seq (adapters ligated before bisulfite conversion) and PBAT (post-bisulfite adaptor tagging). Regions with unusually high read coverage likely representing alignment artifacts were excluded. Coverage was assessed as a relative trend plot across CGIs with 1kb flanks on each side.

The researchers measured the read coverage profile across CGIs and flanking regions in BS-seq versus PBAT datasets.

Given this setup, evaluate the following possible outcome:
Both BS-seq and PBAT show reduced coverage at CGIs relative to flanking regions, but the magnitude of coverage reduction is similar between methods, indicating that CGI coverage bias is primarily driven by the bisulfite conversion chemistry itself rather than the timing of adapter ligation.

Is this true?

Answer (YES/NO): NO